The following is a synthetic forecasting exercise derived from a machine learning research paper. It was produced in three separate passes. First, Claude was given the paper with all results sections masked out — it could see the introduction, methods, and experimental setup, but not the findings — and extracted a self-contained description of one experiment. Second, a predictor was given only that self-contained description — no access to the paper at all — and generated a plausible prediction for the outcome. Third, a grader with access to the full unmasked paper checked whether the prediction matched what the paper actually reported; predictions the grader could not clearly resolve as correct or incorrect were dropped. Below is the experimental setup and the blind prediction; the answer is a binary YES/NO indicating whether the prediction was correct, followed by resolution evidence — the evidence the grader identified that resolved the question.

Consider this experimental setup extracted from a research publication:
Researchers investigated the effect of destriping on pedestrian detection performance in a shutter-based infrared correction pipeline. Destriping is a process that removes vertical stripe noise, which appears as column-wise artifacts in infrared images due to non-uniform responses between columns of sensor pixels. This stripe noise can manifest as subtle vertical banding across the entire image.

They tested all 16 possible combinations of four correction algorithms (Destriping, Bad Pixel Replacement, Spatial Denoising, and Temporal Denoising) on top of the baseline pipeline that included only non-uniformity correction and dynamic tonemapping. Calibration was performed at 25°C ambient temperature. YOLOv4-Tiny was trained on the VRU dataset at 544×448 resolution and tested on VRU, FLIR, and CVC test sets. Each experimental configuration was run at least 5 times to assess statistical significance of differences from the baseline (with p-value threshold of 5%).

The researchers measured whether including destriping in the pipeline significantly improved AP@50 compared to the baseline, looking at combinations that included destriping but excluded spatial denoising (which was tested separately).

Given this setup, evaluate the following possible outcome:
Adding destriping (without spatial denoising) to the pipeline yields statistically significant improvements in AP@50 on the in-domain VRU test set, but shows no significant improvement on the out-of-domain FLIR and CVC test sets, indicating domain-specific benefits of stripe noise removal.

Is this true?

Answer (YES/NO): NO